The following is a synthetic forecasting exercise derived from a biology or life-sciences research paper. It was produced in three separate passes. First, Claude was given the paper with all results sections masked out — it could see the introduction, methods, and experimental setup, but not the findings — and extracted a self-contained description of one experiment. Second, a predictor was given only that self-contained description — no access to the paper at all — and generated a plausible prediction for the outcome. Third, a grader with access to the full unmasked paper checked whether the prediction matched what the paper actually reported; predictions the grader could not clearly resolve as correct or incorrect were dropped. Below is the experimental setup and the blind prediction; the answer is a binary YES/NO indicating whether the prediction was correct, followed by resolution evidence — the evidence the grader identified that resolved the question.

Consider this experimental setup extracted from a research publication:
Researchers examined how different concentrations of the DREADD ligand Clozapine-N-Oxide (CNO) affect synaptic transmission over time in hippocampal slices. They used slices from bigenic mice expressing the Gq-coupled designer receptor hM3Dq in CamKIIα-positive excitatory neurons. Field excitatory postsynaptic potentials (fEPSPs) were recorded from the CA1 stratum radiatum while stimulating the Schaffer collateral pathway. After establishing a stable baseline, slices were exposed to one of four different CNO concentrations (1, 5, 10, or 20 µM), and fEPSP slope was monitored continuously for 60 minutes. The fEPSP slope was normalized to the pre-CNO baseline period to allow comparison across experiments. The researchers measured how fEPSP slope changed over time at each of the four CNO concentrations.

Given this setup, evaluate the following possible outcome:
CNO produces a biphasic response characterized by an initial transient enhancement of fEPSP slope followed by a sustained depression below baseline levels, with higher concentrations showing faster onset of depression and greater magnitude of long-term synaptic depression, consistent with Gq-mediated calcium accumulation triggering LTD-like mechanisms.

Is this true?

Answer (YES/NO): NO